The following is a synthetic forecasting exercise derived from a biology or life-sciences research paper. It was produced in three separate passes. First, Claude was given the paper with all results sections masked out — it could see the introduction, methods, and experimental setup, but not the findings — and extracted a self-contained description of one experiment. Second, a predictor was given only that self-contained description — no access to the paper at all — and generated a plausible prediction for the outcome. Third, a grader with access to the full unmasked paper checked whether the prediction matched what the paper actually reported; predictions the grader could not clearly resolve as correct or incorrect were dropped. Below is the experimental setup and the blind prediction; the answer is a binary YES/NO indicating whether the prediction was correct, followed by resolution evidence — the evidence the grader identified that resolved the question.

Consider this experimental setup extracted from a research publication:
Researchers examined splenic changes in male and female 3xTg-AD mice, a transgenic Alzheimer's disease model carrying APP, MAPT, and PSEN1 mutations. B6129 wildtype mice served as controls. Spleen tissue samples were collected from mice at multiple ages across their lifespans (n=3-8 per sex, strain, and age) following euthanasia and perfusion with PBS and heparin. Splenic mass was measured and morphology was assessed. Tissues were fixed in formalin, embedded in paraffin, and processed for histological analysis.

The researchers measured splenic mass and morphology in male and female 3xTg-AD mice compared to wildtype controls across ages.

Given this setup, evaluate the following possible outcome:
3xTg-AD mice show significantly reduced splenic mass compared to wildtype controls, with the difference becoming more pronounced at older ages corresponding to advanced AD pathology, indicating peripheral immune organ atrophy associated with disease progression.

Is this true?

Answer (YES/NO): NO